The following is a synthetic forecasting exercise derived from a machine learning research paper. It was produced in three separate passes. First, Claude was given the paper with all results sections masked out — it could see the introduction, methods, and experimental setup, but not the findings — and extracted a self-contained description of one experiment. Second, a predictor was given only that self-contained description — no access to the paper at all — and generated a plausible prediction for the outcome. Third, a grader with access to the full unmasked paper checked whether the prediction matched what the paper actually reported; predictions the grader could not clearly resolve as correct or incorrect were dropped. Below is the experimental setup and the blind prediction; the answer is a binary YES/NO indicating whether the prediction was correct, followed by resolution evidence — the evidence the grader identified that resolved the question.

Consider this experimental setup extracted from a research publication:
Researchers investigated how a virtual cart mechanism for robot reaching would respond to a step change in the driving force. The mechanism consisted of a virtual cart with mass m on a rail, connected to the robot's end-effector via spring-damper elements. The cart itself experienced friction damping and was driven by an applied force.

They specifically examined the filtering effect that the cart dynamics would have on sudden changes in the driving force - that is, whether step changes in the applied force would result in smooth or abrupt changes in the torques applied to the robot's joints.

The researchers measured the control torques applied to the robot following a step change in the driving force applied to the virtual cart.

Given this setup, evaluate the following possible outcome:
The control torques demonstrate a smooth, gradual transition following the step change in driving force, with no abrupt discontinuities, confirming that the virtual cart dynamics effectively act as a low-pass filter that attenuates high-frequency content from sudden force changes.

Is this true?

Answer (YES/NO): YES